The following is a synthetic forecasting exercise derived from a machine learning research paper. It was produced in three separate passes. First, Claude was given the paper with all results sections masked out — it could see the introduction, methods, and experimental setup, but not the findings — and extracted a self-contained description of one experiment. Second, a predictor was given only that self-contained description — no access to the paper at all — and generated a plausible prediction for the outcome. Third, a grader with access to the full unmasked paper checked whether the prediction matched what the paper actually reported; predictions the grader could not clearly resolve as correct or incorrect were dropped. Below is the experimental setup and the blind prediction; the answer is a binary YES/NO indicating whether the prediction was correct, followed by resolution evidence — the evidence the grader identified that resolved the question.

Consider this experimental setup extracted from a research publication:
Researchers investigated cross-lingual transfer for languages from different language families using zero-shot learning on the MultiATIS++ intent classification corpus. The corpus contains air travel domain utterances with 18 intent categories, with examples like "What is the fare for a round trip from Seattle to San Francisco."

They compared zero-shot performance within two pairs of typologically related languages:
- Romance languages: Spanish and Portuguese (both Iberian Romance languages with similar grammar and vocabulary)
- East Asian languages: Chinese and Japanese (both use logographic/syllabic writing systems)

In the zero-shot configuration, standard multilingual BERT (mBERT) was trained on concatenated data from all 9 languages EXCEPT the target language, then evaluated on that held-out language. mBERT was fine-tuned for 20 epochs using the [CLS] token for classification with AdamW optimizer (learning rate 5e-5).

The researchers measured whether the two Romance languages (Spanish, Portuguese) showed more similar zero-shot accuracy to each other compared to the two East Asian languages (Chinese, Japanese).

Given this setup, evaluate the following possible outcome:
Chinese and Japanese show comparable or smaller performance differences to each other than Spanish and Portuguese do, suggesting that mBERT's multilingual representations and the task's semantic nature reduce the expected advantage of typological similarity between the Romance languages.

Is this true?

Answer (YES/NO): NO